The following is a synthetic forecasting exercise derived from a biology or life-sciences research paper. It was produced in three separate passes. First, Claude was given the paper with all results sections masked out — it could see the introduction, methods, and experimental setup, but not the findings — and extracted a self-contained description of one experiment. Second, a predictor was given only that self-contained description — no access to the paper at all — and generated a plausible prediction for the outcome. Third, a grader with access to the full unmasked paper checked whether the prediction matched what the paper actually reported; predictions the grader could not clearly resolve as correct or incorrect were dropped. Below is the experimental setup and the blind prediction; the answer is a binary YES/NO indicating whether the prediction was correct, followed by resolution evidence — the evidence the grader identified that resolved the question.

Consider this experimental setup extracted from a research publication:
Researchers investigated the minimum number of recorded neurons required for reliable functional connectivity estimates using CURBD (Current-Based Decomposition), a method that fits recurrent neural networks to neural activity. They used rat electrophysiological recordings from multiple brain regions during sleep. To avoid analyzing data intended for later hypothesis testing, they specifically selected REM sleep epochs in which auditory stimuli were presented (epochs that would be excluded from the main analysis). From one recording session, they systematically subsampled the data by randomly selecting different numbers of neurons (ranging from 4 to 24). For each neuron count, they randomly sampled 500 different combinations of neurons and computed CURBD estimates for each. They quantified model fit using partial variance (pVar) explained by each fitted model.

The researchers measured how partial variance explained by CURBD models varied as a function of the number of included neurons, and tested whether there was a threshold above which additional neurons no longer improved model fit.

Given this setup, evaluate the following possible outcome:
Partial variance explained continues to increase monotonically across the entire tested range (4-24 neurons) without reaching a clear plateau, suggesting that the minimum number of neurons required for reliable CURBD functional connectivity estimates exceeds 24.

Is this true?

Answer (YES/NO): NO